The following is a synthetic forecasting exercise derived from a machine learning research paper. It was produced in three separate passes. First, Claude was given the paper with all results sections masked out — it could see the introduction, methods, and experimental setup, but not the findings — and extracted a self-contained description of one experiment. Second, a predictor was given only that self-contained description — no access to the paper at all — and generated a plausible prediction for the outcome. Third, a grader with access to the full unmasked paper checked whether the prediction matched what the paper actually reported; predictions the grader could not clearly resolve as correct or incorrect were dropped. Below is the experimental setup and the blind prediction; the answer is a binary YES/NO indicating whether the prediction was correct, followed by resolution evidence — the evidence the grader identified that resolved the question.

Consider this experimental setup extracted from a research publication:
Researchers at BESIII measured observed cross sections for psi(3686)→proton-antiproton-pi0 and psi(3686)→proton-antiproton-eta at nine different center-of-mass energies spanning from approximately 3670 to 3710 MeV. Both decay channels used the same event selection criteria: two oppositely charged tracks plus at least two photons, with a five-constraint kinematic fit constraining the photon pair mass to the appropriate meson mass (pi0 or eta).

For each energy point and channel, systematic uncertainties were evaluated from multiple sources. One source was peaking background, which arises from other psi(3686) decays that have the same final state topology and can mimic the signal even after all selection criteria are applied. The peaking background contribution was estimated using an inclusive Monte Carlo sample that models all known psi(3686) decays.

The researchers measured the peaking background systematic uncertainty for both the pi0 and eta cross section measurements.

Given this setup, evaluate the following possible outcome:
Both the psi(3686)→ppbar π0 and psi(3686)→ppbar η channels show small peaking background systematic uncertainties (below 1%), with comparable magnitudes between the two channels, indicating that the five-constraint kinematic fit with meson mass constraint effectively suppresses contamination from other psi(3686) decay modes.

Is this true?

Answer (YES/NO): NO